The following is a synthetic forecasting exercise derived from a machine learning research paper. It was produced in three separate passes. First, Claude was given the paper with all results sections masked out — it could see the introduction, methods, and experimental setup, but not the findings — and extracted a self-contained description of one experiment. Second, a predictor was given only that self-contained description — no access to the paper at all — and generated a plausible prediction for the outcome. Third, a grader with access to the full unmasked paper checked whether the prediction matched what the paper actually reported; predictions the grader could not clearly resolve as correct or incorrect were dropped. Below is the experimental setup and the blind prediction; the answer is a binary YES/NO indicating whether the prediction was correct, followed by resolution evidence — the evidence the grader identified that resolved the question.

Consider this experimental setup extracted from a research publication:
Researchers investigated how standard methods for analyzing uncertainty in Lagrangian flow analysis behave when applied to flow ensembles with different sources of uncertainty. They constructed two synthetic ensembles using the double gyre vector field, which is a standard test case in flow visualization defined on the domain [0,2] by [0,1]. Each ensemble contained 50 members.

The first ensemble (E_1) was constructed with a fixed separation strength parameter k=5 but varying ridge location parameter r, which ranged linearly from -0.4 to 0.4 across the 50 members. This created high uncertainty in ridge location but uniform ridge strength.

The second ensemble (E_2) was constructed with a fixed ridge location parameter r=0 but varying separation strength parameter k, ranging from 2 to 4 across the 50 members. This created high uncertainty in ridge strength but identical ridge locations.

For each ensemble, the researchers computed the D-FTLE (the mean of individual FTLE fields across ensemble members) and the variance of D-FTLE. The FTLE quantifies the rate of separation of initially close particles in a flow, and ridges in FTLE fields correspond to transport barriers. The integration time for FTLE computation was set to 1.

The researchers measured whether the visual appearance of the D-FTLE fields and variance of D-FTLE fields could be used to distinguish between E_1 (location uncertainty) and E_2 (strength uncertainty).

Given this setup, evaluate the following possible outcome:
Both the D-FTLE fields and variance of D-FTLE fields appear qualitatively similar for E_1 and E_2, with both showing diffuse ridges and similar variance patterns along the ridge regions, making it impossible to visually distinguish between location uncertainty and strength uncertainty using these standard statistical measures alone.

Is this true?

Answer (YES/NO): YES